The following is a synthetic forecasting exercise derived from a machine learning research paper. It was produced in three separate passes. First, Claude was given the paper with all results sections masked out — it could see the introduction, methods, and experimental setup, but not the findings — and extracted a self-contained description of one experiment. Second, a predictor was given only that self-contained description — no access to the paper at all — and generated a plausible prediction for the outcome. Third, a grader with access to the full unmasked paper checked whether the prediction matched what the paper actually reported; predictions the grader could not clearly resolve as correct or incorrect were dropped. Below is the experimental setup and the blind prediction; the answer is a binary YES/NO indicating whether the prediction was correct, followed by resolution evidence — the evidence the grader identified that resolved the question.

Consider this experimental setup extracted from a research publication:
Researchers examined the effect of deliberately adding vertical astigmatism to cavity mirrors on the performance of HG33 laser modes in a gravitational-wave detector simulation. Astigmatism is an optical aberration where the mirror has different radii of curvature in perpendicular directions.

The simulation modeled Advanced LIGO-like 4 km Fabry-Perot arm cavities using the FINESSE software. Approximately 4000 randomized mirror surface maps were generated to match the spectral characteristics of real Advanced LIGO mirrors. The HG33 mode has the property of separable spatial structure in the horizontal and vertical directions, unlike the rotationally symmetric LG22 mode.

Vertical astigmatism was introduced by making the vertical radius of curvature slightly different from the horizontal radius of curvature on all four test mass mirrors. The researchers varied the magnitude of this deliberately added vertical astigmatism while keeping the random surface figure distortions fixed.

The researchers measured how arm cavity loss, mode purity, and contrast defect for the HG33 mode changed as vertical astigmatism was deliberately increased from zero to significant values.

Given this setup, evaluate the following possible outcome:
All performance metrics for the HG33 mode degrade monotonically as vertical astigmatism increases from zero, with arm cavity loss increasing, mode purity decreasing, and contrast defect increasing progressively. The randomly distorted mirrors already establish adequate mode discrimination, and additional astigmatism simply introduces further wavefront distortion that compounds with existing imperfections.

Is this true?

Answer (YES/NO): NO